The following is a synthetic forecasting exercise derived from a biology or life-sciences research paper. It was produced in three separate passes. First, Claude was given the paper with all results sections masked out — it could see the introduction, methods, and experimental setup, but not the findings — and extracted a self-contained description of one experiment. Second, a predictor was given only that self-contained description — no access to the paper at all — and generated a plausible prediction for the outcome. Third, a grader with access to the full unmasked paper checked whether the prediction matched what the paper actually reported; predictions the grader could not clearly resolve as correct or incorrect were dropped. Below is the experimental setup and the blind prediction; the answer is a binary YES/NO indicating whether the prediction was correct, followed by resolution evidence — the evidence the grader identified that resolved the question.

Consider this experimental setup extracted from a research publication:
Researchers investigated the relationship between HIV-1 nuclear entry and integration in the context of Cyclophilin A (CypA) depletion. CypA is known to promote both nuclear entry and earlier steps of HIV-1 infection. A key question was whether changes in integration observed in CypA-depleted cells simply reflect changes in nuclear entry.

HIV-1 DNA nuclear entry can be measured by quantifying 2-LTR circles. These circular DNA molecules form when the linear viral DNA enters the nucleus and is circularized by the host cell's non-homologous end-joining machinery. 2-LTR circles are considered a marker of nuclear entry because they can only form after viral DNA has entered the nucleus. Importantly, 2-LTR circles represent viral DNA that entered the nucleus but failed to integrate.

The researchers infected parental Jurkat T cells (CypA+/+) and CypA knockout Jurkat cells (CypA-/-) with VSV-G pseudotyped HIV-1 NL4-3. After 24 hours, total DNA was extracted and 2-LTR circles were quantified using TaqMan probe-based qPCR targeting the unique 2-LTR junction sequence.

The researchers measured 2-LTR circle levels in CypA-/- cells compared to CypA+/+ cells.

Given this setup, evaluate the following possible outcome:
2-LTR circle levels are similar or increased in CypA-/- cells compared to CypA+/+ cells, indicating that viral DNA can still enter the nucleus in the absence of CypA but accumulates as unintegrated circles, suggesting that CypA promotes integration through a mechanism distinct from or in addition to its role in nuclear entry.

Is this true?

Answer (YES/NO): NO